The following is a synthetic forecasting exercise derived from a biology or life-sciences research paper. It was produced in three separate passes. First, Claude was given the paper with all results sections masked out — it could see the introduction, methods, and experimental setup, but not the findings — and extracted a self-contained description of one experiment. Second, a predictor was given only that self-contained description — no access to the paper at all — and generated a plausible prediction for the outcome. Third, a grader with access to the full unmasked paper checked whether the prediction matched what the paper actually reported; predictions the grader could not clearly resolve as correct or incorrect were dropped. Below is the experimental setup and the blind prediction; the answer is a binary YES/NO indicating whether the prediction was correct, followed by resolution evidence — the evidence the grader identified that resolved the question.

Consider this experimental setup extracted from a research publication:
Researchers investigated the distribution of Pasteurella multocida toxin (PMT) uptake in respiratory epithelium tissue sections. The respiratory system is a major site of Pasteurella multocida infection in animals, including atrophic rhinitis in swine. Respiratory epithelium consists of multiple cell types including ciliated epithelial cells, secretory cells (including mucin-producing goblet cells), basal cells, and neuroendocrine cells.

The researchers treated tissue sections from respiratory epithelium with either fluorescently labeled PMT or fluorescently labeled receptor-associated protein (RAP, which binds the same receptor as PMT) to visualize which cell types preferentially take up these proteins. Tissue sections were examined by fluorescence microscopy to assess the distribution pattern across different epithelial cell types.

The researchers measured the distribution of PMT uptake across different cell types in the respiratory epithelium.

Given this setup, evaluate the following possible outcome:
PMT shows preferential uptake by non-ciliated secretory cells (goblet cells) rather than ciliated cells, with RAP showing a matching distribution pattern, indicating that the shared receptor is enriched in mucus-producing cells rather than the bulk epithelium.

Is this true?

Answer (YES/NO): NO